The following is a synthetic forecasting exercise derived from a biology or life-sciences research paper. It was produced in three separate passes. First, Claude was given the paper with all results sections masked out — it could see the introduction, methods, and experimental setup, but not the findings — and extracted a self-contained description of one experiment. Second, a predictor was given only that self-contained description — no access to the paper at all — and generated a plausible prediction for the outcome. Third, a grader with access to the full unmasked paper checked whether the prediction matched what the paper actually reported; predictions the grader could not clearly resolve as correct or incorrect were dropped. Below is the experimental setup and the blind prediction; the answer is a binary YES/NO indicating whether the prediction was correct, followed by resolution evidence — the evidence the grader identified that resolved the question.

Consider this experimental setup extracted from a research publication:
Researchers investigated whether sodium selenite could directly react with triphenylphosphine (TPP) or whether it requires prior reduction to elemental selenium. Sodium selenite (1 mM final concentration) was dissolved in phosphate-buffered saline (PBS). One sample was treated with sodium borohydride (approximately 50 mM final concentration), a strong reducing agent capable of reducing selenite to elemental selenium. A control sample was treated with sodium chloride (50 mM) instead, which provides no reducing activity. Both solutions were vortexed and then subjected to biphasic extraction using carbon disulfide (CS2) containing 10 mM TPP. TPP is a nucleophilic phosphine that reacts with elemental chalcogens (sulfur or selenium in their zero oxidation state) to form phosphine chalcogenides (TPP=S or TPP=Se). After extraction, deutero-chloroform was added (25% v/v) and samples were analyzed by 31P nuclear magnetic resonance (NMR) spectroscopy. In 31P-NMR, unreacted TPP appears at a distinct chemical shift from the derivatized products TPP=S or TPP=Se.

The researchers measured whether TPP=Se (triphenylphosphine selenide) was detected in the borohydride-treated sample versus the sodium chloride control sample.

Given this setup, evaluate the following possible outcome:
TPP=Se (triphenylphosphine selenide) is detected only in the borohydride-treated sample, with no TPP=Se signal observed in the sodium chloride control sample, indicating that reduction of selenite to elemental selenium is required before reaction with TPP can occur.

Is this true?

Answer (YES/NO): YES